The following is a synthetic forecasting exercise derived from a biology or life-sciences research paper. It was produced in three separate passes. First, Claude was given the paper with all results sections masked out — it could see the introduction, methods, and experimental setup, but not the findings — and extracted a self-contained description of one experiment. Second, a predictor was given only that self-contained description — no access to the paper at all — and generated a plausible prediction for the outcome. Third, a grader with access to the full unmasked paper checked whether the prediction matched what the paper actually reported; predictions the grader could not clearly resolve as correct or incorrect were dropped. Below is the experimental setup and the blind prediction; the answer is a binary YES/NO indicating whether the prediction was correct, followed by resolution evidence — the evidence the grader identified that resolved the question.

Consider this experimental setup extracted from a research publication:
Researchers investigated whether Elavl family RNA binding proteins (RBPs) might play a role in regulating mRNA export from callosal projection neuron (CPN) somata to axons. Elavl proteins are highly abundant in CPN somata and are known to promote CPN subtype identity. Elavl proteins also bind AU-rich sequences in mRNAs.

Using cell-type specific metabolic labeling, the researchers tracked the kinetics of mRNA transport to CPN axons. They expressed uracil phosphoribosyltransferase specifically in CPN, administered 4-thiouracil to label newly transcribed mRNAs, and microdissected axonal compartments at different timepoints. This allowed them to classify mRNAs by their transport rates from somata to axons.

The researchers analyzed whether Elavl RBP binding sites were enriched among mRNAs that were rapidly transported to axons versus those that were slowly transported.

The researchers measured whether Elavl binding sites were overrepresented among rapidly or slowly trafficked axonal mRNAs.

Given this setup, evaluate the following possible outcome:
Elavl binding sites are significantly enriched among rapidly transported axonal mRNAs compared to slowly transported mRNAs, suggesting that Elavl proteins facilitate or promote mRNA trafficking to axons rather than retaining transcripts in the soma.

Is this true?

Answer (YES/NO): YES